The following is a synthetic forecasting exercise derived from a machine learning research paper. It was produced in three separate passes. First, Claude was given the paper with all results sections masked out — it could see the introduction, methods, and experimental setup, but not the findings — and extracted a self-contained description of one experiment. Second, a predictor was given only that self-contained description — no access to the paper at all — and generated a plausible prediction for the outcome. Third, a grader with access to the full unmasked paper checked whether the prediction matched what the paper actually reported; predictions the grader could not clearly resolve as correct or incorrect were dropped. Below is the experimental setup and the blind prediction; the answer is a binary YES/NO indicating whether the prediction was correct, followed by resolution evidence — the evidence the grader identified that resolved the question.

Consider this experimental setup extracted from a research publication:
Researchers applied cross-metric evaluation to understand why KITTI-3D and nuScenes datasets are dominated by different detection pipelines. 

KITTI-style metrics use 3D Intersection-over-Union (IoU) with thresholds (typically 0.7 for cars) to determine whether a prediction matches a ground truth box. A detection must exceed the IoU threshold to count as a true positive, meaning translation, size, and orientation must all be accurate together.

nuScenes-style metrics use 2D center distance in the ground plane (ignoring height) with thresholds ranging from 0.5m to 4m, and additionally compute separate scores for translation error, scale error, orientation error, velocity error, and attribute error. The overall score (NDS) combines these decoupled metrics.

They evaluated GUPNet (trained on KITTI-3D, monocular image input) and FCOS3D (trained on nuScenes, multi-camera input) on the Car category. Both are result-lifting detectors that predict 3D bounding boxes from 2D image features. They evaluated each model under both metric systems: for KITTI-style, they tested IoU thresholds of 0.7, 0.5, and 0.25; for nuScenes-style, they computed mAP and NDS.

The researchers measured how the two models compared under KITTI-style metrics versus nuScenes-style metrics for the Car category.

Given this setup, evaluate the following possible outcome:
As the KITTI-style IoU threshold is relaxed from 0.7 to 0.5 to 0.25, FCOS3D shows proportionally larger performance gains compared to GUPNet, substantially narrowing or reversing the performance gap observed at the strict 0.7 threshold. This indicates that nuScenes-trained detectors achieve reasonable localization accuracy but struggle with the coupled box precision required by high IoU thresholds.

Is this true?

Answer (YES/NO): YES